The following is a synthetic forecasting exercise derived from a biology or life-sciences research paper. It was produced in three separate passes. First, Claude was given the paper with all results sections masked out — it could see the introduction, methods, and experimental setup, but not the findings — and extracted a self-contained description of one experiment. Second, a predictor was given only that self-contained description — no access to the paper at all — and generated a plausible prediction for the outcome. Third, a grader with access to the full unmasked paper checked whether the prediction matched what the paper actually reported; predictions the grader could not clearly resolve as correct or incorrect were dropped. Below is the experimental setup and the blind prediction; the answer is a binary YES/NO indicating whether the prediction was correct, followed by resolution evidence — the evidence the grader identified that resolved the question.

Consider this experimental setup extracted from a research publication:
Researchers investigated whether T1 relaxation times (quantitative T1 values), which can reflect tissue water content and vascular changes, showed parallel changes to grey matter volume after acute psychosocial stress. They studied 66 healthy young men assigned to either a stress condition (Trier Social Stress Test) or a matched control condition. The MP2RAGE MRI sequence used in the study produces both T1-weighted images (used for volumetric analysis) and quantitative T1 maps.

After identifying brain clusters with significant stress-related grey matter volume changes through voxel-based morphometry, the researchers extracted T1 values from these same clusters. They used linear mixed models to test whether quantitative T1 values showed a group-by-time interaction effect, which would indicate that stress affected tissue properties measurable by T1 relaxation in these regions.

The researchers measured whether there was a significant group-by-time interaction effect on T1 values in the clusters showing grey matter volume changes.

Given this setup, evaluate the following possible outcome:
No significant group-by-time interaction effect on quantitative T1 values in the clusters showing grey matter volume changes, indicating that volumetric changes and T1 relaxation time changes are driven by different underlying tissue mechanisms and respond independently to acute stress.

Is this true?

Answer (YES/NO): YES